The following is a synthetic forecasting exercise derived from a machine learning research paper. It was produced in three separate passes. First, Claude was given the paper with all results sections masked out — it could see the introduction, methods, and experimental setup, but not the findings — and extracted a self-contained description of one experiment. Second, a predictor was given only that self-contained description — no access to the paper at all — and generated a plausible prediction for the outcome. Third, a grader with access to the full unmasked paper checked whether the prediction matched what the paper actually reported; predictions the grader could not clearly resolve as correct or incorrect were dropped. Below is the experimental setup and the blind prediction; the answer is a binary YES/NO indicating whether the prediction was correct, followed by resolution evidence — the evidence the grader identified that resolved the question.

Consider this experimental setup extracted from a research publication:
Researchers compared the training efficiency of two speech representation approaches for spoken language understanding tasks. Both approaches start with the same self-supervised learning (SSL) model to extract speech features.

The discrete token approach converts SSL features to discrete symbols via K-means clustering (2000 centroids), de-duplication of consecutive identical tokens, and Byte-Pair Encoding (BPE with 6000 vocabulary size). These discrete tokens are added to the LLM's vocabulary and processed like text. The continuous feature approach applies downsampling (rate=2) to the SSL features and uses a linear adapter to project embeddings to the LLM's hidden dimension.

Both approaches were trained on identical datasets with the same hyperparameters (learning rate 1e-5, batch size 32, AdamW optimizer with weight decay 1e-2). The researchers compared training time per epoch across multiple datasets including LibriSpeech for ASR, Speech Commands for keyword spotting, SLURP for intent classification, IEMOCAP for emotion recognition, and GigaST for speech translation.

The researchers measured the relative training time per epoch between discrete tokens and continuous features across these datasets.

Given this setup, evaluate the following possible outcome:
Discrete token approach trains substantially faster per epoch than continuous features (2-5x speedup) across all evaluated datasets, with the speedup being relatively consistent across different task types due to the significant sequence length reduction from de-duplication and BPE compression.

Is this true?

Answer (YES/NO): NO